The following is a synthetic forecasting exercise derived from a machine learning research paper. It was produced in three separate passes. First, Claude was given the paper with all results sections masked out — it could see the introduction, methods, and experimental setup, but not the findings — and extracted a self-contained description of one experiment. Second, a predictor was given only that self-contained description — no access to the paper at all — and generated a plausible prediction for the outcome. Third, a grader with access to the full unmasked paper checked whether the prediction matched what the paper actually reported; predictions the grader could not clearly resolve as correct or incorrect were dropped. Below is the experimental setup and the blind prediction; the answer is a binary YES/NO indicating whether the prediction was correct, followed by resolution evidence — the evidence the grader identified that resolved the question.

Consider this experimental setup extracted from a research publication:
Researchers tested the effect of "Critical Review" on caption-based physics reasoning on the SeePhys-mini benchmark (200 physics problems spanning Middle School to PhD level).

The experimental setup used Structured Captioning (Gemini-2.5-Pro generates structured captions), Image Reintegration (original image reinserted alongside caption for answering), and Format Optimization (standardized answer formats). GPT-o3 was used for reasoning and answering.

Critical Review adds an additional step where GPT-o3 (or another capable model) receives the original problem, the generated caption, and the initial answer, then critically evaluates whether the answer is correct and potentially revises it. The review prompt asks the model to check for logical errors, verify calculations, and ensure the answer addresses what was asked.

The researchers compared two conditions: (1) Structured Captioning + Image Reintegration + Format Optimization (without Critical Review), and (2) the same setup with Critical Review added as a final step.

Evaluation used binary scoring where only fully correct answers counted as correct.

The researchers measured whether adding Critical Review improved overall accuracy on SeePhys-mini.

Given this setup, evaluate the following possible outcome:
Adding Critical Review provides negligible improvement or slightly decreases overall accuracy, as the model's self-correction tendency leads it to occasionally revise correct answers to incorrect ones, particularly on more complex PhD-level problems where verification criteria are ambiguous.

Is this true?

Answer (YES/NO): NO